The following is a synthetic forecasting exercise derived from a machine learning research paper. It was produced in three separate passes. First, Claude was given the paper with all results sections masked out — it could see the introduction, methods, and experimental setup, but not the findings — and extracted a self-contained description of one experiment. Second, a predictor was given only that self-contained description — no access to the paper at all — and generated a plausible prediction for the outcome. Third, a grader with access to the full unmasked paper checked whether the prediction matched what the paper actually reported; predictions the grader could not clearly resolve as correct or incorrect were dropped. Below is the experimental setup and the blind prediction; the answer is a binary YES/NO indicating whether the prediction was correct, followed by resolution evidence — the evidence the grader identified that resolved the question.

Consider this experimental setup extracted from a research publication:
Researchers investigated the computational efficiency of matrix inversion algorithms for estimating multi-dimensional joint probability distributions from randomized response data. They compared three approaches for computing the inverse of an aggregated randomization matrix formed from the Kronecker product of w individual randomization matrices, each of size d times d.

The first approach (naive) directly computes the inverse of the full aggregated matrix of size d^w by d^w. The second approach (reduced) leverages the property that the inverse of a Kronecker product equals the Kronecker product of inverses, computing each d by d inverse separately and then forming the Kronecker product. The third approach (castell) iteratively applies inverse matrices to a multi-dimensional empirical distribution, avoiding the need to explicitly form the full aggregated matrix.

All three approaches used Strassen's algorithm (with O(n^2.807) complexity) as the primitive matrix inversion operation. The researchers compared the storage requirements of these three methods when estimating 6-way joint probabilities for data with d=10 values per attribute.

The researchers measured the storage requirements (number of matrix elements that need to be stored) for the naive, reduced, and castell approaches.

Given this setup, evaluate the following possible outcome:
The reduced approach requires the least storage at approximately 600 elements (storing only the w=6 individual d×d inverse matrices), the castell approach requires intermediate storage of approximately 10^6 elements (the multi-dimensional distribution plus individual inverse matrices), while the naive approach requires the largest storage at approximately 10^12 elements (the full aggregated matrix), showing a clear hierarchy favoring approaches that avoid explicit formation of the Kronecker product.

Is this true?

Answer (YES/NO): NO